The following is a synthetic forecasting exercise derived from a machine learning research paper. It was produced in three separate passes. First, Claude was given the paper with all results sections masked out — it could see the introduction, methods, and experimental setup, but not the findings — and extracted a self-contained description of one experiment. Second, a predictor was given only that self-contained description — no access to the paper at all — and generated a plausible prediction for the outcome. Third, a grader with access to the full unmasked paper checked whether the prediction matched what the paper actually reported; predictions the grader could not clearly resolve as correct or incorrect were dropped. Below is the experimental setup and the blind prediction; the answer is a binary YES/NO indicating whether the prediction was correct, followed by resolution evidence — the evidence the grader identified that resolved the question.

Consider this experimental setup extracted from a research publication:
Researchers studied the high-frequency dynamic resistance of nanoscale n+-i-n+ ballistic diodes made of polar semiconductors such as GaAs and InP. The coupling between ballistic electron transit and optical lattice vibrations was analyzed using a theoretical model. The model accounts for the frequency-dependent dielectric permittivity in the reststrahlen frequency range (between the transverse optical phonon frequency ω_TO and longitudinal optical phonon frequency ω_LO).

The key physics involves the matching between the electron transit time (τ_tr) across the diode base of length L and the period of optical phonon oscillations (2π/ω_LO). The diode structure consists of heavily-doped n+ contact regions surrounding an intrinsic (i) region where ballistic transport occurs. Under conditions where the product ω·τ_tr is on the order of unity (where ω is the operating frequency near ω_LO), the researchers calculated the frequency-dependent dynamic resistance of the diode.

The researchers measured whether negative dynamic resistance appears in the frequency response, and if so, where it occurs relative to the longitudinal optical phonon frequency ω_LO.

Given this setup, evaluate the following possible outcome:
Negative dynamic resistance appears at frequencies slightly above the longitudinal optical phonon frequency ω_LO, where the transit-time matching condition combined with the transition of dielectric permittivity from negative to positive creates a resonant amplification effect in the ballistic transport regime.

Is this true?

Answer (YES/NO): NO